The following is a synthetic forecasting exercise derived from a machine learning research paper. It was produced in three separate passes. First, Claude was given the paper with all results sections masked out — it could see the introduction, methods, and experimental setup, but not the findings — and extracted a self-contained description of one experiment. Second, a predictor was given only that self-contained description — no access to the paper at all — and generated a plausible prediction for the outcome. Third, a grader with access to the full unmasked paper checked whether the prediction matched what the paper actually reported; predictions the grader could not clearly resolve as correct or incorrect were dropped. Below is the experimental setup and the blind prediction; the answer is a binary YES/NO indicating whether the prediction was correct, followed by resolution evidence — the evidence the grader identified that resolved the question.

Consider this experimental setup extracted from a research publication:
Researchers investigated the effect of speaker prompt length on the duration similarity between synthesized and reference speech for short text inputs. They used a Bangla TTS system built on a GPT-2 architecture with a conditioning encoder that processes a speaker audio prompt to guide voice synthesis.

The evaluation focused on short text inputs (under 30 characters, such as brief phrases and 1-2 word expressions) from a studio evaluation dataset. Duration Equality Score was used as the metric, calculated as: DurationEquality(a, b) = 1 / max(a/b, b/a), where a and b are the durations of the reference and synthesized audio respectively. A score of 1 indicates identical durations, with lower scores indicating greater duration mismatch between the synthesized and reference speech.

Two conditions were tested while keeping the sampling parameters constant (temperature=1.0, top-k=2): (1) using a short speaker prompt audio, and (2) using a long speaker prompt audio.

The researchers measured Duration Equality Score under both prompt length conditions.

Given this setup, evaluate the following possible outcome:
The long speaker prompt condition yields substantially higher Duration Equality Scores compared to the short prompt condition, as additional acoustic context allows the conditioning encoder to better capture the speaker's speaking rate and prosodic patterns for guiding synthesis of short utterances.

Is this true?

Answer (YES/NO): NO